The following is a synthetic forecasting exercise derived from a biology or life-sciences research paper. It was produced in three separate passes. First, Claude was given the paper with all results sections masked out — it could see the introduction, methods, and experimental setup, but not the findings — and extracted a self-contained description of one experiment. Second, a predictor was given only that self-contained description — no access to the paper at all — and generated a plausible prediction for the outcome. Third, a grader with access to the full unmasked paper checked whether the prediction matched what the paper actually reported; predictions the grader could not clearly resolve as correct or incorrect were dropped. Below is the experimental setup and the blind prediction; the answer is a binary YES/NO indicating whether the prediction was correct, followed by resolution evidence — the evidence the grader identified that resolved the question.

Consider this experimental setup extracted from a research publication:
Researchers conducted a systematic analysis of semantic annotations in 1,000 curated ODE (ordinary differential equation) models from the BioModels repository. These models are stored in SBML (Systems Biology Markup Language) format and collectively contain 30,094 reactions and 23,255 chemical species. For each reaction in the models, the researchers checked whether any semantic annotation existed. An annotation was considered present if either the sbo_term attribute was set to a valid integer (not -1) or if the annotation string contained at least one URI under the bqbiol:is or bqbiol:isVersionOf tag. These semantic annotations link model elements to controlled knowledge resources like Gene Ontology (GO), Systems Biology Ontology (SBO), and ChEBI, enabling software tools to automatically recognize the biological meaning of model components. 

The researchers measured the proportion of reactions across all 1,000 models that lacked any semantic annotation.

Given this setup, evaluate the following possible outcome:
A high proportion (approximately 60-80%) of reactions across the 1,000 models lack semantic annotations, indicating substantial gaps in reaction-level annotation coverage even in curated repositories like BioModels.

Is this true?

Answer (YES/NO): NO